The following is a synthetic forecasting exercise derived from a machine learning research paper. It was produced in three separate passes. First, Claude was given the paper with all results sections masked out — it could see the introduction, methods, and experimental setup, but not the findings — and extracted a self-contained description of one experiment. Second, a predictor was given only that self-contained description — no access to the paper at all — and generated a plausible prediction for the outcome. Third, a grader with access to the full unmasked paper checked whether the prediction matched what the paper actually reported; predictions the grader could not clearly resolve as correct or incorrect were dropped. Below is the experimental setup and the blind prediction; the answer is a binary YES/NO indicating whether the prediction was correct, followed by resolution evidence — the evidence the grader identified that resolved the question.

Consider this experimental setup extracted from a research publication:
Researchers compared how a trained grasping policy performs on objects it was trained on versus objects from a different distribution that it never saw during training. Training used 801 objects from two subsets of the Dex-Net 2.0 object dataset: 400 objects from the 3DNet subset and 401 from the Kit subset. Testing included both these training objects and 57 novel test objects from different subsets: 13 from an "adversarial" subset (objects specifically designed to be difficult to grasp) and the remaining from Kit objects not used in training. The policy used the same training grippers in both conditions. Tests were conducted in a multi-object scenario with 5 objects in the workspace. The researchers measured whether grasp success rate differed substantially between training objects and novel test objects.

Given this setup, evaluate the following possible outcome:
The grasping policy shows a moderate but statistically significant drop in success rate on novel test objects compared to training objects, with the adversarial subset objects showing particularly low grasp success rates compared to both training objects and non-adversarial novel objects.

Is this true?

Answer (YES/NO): NO